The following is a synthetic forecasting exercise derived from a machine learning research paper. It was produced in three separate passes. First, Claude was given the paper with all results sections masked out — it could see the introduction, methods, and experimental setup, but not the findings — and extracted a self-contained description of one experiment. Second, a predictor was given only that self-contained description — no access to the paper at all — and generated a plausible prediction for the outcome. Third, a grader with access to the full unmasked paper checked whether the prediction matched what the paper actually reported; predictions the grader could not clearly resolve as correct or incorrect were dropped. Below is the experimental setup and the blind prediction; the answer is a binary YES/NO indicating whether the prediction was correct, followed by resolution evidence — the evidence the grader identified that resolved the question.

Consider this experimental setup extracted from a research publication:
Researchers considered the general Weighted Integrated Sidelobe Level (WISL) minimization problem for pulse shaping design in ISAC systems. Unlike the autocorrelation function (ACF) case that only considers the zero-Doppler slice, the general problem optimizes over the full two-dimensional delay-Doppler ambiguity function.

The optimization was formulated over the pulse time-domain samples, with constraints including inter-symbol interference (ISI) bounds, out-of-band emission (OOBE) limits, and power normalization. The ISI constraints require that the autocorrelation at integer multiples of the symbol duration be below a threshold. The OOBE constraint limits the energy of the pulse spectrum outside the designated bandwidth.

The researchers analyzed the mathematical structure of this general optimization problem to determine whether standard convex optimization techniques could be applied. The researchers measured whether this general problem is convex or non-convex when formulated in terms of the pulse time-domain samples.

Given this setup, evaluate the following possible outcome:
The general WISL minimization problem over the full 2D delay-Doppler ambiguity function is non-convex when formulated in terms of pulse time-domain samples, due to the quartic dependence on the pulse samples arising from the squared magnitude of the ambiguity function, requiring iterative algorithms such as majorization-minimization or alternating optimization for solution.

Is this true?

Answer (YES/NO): YES